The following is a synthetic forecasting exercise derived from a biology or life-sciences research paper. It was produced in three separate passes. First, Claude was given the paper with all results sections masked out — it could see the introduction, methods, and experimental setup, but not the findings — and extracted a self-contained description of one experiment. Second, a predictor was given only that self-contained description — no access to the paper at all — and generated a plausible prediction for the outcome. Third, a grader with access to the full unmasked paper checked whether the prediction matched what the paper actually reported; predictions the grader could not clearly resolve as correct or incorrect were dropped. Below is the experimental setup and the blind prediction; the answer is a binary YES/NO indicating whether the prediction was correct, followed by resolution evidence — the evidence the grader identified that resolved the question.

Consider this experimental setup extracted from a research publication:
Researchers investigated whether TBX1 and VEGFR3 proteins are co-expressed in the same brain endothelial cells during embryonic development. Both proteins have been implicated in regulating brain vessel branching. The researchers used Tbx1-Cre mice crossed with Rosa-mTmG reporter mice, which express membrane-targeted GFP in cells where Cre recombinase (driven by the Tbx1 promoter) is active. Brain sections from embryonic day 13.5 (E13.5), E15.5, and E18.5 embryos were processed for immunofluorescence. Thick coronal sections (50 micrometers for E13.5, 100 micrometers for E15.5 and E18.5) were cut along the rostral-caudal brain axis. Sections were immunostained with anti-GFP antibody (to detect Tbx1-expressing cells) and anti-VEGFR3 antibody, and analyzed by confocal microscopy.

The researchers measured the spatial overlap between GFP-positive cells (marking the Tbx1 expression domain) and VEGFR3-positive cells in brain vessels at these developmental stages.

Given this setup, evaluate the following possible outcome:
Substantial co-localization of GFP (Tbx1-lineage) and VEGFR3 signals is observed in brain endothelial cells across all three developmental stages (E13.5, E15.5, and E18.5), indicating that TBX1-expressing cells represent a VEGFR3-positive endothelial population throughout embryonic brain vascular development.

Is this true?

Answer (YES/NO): YES